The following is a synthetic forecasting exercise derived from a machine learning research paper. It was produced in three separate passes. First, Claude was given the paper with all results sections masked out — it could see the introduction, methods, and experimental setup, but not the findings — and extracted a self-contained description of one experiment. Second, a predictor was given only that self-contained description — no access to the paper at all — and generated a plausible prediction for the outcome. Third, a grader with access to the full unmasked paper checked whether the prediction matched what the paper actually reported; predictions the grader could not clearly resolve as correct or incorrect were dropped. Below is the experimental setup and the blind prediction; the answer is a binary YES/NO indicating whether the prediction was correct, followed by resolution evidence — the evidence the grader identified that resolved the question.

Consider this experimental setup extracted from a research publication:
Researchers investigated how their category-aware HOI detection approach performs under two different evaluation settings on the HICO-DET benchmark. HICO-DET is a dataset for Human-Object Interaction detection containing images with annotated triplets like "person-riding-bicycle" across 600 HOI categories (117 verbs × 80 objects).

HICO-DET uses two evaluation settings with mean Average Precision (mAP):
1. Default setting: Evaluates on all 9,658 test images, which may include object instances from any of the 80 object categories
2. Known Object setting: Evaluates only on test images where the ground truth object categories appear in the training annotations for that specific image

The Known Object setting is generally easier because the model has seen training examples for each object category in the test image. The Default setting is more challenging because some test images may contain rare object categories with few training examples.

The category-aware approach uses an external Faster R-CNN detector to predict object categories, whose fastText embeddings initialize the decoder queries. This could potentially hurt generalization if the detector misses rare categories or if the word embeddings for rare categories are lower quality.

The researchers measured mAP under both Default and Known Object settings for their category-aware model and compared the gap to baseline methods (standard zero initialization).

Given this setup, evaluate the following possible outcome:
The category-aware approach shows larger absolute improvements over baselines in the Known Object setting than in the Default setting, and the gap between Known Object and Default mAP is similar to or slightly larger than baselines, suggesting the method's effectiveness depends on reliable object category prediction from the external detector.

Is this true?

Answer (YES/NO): NO